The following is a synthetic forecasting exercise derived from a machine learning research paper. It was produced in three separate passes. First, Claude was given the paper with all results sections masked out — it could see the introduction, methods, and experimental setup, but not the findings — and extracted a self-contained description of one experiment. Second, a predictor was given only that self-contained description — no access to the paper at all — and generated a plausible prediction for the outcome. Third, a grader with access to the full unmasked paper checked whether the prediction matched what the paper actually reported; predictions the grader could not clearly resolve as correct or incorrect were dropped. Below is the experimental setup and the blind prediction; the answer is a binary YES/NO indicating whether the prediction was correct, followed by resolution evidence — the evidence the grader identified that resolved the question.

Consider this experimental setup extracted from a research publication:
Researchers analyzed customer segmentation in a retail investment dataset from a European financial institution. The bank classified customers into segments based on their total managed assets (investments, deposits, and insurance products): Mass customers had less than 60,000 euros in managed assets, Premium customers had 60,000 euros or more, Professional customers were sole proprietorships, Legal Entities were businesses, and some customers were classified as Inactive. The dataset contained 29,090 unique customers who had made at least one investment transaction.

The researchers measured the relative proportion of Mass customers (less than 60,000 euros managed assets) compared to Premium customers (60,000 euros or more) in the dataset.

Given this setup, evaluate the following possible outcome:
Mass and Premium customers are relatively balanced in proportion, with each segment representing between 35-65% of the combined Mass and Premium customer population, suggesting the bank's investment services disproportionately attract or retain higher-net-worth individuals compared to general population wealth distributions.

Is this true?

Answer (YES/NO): NO